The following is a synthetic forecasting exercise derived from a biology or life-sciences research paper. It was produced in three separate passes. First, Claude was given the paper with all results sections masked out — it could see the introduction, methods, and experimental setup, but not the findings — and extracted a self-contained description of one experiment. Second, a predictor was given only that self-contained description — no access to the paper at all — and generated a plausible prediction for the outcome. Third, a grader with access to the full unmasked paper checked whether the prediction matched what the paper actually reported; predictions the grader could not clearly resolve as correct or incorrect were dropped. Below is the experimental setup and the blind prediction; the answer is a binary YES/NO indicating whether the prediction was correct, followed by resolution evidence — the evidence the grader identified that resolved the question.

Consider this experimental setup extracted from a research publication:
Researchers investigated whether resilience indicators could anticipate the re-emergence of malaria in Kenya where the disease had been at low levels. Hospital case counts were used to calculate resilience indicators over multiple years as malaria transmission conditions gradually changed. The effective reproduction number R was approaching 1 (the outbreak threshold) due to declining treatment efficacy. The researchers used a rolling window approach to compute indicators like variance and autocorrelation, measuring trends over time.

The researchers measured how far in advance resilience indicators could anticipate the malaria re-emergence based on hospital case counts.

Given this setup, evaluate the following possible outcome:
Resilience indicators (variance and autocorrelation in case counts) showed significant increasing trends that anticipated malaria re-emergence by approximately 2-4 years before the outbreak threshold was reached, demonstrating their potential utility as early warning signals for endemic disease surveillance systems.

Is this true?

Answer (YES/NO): NO